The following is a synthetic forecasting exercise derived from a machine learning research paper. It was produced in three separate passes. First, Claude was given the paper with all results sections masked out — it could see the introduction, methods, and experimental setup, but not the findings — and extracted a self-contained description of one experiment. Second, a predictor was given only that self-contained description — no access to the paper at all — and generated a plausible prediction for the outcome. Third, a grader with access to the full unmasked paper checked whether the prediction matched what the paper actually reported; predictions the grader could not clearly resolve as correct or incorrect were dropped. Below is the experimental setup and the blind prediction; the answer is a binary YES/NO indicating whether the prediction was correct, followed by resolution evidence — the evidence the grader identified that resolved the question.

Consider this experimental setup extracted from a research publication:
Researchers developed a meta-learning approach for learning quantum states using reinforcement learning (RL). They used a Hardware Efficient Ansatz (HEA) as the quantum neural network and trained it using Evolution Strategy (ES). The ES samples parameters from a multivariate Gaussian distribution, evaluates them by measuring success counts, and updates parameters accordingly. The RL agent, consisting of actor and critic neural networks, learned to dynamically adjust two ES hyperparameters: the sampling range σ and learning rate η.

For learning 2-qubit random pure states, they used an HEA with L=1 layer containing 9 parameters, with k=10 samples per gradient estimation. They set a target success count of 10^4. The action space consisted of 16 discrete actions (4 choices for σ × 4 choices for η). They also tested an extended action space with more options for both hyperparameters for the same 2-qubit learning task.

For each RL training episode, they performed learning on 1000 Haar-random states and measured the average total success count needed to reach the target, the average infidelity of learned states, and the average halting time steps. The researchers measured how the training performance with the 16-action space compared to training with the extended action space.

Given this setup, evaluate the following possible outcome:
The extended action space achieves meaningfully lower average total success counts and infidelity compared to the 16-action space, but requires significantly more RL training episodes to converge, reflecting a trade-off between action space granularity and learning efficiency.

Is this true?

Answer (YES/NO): YES